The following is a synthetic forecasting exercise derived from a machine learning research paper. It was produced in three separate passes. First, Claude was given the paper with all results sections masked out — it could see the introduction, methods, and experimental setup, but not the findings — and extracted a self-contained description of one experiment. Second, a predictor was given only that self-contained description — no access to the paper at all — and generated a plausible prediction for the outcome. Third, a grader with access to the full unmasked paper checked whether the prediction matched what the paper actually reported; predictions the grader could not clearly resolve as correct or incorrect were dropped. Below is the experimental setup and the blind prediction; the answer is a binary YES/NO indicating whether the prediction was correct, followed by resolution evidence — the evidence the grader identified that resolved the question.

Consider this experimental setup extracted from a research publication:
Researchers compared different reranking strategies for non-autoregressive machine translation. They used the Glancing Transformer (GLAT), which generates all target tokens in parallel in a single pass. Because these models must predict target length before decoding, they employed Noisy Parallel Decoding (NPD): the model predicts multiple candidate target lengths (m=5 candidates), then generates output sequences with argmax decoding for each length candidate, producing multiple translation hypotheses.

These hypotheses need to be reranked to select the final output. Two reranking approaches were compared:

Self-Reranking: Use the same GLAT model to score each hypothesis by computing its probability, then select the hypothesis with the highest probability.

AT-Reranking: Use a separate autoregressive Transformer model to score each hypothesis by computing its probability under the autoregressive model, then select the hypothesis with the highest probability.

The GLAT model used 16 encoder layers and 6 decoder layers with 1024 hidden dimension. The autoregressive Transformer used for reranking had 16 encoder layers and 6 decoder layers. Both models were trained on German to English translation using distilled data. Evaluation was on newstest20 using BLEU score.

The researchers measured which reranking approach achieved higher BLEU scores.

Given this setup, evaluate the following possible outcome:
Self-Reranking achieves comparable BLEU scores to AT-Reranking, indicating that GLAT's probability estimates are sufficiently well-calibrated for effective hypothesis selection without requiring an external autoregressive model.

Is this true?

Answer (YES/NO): NO